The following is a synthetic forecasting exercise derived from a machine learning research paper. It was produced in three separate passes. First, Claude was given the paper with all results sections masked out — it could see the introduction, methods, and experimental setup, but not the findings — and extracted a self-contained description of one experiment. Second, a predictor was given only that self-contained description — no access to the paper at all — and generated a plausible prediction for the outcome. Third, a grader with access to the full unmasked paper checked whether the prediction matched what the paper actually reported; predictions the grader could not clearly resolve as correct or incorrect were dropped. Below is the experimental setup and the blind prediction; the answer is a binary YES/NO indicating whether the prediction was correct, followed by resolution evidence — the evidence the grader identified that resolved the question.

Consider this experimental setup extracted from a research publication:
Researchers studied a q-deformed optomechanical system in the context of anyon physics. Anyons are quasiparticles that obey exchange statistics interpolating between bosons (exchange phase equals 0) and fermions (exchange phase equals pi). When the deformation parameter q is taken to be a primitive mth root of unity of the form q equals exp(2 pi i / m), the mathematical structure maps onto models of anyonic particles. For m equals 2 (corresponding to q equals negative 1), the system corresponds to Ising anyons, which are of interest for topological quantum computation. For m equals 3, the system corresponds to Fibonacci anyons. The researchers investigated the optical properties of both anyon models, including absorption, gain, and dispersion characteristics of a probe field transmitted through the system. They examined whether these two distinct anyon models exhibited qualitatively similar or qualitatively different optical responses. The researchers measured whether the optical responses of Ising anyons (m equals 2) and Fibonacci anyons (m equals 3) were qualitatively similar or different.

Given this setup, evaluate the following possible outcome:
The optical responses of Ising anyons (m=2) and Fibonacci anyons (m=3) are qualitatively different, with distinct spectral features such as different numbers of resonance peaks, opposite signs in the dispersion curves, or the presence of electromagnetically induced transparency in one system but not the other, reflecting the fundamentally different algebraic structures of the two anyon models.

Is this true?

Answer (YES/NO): NO